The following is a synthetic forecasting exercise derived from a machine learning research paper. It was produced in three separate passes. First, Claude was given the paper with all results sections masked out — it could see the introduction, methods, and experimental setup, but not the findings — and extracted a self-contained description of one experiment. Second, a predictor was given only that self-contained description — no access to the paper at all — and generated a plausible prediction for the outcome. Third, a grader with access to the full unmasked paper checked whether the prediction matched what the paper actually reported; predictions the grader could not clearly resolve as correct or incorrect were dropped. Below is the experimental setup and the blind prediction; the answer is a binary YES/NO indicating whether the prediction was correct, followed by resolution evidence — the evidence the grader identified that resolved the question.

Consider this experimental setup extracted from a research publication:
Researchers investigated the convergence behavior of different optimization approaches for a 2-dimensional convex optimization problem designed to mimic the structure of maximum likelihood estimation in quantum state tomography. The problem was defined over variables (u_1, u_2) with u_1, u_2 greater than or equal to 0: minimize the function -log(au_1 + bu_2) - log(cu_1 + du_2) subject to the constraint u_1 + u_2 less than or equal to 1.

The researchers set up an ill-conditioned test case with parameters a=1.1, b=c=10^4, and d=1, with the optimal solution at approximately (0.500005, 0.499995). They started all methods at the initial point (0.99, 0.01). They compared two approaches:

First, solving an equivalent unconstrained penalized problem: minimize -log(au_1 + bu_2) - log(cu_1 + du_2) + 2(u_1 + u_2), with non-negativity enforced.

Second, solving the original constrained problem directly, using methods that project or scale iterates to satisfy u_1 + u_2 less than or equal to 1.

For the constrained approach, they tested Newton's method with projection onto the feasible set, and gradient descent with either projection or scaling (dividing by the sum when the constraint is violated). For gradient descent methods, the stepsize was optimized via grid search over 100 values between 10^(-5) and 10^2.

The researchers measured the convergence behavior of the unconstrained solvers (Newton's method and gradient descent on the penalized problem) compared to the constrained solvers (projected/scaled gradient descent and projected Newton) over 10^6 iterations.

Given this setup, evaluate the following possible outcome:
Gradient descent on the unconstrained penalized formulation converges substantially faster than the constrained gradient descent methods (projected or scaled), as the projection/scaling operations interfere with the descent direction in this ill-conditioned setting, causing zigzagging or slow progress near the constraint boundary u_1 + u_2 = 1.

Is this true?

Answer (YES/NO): YES